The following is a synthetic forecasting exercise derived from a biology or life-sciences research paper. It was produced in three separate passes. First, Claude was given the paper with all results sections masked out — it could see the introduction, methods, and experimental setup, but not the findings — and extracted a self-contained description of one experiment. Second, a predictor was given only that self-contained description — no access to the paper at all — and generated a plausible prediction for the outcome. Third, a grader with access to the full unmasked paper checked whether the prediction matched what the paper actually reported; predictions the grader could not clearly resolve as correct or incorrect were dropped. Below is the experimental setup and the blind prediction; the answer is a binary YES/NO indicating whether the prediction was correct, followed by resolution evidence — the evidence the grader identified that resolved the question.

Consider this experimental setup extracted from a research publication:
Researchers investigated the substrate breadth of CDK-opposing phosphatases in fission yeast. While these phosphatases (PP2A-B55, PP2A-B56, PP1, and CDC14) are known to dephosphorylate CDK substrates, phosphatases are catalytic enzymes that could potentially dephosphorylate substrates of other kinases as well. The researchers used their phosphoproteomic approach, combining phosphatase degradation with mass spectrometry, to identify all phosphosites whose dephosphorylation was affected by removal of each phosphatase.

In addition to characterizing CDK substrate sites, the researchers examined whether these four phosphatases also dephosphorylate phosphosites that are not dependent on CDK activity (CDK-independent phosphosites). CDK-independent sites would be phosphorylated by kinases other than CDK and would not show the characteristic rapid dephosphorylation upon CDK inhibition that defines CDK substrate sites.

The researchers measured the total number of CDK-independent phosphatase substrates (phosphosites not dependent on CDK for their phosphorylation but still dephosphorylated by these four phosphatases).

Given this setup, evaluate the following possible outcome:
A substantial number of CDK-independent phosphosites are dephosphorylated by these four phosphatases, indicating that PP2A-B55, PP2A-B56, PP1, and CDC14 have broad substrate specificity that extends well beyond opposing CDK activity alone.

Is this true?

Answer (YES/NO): YES